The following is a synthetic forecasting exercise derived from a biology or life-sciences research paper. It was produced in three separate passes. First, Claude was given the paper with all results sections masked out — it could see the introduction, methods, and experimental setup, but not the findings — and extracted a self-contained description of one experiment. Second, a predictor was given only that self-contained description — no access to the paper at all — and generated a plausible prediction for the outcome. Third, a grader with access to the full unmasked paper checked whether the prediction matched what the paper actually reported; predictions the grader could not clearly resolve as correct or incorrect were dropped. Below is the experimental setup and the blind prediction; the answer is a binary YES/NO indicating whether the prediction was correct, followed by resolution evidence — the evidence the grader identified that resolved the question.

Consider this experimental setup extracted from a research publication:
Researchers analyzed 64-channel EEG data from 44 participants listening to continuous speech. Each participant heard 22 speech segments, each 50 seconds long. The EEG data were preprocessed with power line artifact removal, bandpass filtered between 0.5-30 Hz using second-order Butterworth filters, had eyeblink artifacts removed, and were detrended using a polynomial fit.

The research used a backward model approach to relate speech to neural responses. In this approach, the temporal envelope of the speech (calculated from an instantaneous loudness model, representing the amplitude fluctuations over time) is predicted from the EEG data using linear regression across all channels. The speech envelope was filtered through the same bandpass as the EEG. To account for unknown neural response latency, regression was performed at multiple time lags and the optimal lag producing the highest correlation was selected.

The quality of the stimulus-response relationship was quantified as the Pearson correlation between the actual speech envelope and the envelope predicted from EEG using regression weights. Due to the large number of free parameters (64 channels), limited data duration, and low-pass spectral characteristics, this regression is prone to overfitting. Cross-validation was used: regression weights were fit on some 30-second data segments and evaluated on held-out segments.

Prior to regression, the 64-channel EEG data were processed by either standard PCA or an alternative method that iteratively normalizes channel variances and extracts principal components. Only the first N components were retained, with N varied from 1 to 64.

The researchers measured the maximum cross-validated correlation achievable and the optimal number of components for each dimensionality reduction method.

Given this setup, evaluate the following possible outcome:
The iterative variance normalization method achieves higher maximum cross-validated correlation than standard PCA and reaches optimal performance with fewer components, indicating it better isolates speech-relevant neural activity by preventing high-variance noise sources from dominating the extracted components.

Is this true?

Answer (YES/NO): YES